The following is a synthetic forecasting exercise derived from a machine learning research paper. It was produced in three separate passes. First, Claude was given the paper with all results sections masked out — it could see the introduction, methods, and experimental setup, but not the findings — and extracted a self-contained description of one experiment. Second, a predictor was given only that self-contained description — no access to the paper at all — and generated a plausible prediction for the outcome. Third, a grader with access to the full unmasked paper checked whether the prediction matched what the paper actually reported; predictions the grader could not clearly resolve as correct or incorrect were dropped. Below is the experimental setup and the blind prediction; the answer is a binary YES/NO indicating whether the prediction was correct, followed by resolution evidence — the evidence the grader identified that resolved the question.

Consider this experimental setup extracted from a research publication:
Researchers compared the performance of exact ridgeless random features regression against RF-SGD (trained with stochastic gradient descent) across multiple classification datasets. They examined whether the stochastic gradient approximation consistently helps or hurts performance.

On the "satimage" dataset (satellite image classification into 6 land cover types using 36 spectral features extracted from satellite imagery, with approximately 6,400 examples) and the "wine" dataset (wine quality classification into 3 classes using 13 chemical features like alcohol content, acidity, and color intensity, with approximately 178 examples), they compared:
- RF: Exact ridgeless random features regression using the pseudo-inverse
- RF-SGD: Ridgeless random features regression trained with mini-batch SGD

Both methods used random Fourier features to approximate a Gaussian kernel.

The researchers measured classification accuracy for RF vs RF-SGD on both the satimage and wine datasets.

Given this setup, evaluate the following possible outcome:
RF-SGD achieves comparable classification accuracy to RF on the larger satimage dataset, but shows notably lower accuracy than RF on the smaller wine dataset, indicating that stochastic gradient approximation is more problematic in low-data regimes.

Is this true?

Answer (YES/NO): YES